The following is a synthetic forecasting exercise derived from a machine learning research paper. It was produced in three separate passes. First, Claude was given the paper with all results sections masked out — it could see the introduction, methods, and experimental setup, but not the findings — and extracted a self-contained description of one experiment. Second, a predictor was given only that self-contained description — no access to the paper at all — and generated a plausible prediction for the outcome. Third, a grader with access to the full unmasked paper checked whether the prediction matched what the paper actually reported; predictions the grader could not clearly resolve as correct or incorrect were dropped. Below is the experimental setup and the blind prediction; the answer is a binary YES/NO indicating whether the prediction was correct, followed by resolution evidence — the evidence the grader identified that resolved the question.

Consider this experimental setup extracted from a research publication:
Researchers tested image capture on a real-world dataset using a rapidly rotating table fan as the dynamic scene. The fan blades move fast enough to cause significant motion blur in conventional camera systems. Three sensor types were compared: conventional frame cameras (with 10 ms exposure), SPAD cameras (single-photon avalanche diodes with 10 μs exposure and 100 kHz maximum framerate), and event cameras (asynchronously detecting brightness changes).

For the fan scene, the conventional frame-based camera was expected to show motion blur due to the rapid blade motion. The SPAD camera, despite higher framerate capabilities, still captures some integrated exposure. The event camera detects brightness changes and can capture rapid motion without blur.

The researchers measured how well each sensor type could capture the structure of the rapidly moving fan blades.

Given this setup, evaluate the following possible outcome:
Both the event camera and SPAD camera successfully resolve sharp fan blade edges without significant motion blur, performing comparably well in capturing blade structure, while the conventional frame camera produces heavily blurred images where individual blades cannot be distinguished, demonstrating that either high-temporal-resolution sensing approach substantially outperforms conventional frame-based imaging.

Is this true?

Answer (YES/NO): NO